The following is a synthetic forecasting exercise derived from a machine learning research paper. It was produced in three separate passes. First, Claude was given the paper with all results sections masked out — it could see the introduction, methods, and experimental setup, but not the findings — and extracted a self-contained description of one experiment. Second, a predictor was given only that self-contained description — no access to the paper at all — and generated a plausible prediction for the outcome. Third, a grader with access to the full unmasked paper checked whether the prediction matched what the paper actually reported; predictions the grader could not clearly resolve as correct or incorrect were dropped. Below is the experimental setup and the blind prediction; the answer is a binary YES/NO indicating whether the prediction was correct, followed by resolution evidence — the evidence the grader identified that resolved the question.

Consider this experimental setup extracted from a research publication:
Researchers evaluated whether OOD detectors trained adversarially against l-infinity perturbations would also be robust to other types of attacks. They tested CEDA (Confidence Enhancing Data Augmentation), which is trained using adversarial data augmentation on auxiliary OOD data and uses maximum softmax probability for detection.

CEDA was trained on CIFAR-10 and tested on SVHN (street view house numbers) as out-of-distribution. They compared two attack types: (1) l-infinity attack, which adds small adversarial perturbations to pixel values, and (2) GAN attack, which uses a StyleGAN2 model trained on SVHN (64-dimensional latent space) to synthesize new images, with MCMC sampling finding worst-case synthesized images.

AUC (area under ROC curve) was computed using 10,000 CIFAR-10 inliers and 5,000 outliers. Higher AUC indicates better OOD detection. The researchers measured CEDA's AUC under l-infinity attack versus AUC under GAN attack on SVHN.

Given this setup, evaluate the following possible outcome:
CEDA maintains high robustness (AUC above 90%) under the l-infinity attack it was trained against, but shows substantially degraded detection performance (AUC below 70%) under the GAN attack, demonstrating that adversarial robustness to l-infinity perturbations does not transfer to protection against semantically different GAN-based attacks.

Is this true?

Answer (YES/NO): NO